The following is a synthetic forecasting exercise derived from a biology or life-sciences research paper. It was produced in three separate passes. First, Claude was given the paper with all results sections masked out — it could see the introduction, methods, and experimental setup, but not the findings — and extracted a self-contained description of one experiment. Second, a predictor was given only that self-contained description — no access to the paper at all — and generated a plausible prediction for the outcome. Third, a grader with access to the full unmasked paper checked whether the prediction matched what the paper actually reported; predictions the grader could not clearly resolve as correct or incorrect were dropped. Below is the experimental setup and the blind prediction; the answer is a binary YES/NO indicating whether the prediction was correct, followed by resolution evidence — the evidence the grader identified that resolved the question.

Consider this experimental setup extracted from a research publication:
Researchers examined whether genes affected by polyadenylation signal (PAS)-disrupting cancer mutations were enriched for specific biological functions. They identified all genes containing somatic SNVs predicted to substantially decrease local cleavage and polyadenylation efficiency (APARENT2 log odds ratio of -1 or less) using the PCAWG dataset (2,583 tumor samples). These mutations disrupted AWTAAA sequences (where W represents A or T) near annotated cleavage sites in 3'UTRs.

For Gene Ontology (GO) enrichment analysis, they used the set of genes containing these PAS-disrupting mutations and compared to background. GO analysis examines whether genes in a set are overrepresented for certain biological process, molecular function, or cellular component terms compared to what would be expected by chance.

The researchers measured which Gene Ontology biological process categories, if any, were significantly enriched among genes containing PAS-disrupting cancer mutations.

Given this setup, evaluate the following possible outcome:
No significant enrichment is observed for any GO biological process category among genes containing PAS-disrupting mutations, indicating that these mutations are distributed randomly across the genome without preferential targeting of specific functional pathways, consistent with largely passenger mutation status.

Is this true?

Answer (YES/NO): NO